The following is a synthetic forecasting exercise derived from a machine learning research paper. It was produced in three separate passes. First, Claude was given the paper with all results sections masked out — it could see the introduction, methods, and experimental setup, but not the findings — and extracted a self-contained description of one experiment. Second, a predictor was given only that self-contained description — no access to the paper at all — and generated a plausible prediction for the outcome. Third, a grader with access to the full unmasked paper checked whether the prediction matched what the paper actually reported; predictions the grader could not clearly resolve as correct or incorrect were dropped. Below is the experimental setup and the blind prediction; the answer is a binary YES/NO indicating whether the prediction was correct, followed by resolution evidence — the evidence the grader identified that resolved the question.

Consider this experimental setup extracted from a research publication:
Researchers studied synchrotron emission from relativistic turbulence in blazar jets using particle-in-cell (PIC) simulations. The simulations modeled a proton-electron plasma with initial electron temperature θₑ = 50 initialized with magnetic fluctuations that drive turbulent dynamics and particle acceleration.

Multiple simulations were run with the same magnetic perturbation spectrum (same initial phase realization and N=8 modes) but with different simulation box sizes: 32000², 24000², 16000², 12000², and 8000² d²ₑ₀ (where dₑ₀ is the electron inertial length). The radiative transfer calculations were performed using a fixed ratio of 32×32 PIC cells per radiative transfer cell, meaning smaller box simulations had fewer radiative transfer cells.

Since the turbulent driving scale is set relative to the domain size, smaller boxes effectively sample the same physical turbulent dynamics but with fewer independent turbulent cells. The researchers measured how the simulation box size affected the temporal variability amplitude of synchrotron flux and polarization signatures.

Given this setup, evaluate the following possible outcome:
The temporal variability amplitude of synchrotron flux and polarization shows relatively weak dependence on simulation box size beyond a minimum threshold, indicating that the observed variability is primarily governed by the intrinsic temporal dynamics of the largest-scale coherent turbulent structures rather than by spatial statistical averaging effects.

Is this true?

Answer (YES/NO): YES